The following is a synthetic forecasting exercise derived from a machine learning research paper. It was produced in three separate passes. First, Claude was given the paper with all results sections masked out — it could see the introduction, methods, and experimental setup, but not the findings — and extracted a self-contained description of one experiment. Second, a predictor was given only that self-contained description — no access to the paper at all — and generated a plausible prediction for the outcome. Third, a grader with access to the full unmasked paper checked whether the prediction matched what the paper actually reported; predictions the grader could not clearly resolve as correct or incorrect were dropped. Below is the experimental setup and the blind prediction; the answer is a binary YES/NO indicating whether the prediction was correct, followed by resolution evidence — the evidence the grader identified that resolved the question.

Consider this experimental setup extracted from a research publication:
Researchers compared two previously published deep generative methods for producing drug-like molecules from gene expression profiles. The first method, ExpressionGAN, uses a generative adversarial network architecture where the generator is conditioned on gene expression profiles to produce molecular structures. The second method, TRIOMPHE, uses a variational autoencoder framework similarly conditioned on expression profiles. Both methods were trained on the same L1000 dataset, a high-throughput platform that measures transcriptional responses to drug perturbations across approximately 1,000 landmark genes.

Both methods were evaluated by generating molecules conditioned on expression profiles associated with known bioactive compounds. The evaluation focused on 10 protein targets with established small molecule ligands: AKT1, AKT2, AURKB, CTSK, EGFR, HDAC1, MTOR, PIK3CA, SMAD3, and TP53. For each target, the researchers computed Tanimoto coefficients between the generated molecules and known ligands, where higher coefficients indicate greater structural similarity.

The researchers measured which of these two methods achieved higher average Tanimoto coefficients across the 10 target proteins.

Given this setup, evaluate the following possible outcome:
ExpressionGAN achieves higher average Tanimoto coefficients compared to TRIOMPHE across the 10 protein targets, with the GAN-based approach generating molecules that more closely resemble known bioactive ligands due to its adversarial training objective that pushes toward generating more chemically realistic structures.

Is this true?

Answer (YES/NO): NO